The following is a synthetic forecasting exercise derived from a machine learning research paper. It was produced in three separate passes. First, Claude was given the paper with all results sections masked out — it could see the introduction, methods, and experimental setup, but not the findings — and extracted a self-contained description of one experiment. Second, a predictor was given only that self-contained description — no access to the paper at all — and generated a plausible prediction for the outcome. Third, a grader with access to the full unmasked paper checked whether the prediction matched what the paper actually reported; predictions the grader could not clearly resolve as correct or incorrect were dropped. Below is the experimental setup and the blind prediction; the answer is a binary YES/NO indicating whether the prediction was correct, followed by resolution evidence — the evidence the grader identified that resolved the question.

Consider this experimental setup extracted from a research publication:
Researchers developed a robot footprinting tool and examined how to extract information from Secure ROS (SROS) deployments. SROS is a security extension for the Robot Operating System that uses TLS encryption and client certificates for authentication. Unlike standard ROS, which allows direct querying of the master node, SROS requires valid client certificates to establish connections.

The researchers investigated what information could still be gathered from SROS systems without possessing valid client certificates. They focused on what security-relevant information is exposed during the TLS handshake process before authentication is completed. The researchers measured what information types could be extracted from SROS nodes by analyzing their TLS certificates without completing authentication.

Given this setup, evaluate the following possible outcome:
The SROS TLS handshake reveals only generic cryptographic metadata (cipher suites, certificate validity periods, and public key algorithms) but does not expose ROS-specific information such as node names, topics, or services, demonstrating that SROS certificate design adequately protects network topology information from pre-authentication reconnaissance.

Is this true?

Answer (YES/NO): NO